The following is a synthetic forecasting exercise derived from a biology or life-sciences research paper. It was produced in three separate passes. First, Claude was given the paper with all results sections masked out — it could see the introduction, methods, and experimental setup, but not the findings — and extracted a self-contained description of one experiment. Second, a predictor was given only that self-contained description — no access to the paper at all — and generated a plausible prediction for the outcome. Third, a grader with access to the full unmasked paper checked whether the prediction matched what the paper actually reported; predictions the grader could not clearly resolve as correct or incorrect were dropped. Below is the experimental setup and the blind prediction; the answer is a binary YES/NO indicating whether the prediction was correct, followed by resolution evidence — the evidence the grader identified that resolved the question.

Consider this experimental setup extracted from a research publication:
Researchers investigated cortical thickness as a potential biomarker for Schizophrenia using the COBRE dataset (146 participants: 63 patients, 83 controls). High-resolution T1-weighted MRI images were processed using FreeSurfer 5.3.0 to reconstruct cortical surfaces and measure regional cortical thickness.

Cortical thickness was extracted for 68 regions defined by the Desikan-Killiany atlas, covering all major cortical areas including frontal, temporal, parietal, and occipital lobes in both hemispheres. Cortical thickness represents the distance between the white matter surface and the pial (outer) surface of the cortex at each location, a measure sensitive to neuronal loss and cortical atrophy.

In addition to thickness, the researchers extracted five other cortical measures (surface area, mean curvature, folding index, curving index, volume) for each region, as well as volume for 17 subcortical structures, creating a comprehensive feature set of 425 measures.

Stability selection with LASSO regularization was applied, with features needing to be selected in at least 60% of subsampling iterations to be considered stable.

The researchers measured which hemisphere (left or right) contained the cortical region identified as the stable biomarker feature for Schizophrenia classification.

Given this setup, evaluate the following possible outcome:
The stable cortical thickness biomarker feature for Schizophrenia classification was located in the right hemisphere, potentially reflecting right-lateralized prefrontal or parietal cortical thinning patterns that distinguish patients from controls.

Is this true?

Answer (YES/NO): NO